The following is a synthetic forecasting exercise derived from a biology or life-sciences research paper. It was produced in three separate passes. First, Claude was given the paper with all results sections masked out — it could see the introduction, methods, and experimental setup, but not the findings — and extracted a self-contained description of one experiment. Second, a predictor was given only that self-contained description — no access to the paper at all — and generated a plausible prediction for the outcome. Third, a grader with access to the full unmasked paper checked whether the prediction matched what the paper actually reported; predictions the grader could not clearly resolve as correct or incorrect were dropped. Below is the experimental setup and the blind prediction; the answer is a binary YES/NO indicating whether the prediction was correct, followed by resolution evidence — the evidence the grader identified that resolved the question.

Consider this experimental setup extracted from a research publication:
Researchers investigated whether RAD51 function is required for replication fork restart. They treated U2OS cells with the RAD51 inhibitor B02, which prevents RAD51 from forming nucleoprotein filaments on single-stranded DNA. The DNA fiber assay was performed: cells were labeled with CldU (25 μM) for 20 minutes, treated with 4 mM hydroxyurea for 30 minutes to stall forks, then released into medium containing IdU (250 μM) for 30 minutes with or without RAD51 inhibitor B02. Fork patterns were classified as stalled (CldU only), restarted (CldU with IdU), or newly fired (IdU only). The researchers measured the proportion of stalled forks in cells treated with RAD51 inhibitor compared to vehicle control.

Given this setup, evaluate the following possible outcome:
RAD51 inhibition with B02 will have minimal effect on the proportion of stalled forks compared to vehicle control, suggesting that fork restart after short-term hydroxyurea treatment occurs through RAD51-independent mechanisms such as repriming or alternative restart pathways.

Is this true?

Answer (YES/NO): NO